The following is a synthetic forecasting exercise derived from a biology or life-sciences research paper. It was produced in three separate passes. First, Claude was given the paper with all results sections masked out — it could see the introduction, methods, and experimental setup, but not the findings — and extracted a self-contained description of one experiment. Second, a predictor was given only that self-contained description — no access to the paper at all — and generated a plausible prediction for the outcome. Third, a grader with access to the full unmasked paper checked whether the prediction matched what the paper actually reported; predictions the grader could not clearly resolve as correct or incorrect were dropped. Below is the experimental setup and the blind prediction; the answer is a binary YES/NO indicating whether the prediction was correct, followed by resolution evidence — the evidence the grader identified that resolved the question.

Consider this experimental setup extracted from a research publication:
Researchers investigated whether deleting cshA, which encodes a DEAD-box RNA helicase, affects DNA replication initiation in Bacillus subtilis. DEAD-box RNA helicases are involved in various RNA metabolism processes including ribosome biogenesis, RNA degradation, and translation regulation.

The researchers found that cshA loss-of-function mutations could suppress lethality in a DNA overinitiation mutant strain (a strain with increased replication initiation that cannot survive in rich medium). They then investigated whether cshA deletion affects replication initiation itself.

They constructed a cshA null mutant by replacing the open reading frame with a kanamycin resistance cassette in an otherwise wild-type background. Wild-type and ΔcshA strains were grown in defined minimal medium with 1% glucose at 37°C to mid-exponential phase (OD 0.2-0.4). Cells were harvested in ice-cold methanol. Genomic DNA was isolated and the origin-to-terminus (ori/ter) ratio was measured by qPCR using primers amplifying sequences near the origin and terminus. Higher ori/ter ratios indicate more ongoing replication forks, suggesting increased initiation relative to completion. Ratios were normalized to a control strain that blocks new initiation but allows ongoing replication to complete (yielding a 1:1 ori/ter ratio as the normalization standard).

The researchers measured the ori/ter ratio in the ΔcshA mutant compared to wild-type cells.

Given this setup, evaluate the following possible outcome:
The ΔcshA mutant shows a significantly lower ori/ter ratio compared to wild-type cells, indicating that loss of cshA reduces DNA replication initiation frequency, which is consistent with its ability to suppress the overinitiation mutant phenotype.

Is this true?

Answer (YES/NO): YES